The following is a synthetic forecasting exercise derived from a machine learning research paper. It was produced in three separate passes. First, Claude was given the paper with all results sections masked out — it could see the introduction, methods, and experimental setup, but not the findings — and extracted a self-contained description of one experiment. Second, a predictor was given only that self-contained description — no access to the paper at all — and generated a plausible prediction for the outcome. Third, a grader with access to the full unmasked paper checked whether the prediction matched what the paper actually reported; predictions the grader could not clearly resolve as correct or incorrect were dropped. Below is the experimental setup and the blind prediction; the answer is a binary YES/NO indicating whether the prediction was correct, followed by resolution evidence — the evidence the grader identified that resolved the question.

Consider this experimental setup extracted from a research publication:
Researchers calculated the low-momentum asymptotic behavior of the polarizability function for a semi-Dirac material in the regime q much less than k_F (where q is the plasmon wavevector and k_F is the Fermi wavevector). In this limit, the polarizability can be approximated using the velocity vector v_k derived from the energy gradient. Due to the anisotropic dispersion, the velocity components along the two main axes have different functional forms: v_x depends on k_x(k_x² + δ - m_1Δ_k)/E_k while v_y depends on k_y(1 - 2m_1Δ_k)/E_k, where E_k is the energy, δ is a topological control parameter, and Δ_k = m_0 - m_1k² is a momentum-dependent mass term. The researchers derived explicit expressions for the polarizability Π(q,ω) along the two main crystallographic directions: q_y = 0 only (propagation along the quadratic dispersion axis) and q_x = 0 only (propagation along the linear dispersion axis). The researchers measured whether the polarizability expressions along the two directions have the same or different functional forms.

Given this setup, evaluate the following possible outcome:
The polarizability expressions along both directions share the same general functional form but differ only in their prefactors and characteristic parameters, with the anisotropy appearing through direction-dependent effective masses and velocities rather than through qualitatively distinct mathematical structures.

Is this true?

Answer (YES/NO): NO